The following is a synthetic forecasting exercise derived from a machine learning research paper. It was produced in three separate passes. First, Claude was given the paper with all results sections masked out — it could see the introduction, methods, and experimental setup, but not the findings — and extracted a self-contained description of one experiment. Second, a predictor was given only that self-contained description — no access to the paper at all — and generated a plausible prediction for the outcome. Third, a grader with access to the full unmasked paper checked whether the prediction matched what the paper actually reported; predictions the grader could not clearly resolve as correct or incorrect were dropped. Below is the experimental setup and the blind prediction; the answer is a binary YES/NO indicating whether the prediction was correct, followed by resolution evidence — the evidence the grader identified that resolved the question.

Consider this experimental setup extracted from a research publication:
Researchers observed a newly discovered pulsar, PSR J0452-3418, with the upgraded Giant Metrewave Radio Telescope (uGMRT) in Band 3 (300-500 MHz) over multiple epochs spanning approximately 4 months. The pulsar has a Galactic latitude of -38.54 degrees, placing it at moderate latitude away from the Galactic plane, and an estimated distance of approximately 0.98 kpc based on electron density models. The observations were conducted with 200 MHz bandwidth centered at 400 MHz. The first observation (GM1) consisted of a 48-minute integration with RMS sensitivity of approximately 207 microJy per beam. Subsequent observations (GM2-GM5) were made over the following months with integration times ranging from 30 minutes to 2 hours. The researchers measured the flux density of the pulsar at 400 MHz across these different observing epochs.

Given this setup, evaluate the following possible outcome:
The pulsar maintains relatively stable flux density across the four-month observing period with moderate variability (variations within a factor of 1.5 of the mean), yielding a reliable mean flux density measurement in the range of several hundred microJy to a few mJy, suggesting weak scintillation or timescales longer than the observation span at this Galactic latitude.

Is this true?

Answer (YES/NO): NO